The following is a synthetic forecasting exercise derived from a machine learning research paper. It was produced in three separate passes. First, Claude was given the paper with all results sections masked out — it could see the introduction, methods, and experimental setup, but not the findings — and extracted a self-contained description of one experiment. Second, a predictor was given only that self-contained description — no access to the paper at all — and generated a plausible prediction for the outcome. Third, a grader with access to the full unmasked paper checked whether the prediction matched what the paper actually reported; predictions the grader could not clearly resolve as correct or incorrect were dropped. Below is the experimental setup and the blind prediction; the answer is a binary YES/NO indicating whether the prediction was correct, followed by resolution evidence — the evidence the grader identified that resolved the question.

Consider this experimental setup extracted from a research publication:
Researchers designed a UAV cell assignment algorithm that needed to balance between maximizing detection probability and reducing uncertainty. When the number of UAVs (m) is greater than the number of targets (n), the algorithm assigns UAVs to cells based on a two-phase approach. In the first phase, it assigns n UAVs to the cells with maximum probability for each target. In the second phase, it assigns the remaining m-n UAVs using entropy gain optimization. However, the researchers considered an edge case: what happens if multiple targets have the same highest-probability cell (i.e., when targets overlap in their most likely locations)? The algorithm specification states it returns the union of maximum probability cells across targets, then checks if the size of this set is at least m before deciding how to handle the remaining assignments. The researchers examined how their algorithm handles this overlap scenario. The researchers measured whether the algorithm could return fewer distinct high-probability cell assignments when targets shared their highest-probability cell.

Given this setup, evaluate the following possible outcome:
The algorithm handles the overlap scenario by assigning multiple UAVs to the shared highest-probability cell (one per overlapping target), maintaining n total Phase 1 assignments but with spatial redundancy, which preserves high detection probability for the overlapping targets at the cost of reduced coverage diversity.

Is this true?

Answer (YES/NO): NO